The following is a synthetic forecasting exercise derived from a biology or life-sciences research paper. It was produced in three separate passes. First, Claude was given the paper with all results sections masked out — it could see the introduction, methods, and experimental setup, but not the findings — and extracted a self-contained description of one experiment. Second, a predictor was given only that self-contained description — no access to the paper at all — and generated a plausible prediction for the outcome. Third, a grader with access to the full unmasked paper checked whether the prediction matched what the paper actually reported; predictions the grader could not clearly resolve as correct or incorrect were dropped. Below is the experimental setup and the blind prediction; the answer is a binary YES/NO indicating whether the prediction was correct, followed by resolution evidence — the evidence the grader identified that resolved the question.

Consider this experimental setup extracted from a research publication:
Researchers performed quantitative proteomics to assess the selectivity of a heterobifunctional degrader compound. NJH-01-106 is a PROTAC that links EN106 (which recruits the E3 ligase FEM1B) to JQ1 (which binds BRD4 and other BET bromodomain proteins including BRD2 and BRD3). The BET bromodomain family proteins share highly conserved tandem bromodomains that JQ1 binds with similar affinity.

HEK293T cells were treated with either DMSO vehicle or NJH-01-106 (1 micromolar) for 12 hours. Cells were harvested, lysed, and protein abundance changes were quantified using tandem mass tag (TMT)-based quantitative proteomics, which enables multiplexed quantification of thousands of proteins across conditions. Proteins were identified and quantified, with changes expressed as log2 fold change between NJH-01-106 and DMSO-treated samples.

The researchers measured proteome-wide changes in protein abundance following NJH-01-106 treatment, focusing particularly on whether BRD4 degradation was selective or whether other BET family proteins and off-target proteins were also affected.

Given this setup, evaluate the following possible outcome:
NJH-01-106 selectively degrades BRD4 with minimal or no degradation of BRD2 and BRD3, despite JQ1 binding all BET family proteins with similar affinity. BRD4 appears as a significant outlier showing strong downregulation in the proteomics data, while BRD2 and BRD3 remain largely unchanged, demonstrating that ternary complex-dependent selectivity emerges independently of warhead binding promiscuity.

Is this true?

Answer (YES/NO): YES